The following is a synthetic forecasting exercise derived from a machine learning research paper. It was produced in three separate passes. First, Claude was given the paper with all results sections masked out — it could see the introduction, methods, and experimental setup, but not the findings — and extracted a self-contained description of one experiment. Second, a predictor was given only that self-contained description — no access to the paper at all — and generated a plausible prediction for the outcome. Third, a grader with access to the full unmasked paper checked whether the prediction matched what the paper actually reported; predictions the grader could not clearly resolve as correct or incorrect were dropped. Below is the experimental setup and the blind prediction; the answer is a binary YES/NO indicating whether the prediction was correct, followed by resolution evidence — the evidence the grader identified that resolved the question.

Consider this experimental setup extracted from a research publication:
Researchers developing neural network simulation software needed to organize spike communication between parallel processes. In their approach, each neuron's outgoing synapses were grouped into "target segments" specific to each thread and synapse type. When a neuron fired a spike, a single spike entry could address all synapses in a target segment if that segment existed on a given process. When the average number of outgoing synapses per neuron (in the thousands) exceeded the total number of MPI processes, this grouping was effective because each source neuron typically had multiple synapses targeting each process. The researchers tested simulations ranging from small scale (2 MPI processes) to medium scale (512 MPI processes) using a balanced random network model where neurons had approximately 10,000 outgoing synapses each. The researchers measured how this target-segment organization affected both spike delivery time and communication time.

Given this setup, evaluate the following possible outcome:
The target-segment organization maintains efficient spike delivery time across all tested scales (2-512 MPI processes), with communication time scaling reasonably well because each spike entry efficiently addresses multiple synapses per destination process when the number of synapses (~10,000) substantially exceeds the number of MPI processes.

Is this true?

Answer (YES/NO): NO